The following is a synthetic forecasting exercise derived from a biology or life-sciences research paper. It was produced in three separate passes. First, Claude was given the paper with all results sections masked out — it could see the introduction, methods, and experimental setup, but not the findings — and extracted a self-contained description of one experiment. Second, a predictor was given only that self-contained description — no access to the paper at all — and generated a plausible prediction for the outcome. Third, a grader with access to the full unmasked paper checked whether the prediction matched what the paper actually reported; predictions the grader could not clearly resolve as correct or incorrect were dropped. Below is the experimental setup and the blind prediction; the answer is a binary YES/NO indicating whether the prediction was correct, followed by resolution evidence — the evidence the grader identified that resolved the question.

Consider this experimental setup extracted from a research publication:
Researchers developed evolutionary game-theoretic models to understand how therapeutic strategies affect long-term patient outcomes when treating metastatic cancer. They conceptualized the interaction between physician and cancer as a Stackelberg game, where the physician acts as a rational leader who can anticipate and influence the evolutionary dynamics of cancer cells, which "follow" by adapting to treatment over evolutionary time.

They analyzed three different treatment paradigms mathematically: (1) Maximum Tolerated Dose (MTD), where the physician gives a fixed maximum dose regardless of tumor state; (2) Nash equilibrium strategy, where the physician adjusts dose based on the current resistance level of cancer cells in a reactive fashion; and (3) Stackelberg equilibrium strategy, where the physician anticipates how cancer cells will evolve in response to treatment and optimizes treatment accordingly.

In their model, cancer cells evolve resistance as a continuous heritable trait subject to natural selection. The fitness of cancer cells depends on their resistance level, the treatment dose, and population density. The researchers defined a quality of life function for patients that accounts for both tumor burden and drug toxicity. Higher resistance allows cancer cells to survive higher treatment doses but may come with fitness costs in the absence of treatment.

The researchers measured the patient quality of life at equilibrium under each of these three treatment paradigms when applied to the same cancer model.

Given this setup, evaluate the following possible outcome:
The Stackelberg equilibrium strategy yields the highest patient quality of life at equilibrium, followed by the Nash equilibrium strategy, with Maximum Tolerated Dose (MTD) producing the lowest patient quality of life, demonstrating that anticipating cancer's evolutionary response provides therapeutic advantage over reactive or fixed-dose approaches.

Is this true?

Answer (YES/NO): YES